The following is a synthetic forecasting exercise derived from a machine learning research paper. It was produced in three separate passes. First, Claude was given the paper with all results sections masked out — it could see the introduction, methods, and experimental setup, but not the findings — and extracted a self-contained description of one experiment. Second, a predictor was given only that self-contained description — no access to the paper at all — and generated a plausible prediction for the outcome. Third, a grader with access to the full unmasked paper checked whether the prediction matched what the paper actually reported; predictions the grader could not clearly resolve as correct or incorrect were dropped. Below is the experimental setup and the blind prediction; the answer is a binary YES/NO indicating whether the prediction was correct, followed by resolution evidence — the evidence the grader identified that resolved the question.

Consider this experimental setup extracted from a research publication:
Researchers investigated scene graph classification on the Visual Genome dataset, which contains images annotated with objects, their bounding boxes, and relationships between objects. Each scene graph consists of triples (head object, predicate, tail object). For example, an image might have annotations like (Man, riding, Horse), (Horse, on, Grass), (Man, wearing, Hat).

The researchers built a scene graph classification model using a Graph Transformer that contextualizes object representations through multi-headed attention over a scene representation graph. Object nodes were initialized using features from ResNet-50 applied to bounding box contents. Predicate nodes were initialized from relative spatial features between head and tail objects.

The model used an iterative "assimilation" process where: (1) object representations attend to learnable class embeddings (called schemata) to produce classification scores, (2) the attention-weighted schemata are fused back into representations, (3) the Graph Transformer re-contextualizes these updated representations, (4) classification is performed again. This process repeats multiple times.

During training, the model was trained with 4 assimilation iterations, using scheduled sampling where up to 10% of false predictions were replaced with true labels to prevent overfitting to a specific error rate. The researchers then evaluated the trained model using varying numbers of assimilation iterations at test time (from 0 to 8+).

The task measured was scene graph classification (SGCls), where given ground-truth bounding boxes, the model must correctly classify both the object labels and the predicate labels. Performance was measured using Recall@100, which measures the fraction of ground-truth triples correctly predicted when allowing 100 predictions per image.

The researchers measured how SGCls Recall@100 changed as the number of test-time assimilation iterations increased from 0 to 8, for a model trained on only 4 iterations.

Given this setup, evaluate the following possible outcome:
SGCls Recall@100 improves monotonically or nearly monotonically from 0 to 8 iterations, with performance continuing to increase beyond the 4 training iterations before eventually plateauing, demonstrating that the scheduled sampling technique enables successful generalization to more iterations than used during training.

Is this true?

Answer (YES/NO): YES